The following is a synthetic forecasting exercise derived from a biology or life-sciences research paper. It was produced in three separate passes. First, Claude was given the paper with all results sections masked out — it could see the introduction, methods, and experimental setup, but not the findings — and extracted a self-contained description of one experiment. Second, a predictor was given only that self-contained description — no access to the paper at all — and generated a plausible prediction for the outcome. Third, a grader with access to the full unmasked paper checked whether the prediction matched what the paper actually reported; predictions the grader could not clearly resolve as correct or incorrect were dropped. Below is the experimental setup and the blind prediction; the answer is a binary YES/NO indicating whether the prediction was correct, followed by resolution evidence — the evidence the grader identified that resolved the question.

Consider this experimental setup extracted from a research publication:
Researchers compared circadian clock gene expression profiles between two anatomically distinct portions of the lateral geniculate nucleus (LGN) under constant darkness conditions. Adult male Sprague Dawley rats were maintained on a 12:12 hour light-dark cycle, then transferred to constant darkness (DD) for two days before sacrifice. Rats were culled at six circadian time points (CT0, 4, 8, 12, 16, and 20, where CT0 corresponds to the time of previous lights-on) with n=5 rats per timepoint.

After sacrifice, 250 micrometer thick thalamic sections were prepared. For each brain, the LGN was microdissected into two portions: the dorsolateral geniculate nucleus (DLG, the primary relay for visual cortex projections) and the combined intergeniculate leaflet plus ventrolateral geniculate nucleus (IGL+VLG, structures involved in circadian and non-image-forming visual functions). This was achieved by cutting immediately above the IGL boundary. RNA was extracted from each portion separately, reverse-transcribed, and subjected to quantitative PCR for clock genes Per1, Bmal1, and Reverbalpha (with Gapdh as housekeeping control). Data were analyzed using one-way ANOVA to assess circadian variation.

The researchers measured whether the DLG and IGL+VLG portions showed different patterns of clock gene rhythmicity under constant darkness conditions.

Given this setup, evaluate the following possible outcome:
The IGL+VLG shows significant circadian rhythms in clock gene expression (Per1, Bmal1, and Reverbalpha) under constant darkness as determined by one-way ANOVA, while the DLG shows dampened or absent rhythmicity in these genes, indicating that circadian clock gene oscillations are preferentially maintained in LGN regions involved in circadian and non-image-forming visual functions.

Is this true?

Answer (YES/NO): NO